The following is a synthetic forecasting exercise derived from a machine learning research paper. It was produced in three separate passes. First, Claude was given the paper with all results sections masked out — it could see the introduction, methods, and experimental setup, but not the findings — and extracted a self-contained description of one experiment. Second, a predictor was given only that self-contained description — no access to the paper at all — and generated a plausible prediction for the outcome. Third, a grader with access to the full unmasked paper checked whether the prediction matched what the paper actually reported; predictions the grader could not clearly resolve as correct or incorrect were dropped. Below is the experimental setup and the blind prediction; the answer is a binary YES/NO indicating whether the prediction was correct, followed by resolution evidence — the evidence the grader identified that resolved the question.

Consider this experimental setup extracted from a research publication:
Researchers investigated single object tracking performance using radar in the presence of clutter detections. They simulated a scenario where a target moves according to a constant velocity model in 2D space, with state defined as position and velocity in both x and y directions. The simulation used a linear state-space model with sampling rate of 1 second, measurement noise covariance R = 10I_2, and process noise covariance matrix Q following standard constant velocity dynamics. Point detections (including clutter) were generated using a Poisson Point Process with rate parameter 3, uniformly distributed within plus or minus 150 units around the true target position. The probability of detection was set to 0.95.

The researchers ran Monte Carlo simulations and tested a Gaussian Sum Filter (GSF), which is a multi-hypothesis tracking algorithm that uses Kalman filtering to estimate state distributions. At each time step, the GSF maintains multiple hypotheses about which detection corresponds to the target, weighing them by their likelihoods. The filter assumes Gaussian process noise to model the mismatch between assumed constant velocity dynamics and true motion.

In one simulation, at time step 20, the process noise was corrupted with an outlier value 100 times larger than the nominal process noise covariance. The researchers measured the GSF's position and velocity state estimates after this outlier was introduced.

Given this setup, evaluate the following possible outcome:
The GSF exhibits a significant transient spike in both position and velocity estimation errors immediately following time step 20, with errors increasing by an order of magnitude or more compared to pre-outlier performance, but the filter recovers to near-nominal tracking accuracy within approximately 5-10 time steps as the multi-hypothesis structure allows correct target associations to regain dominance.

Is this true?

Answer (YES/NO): NO